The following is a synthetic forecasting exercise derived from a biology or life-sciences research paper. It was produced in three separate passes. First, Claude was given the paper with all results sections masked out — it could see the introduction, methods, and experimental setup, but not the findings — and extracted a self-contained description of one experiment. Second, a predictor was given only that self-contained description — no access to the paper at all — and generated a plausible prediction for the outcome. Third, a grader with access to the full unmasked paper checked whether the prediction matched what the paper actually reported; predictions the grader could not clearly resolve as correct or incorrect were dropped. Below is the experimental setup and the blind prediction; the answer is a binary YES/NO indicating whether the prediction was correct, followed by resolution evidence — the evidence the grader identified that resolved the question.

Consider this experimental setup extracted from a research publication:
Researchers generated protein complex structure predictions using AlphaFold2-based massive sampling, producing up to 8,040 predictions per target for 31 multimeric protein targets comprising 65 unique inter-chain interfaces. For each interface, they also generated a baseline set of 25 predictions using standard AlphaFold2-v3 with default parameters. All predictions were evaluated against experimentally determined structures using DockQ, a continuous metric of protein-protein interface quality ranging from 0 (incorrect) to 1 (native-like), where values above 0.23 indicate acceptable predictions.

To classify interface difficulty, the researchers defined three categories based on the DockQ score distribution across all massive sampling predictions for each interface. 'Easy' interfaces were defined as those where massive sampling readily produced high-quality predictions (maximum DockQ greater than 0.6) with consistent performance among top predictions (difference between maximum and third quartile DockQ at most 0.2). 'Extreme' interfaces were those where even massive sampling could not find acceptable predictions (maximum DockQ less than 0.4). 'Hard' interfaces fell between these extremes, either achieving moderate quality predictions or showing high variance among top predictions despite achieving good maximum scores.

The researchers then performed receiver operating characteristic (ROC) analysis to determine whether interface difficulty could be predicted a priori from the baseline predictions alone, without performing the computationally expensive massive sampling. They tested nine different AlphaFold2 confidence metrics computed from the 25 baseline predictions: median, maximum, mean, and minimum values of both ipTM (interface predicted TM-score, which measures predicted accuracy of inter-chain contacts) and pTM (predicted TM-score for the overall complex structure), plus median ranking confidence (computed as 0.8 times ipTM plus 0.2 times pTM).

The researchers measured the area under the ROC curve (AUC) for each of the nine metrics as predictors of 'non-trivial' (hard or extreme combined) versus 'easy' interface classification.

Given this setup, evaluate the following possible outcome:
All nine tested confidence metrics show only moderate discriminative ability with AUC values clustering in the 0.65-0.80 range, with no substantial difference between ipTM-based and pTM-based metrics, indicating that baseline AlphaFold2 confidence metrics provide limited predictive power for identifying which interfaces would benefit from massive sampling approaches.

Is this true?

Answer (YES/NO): NO